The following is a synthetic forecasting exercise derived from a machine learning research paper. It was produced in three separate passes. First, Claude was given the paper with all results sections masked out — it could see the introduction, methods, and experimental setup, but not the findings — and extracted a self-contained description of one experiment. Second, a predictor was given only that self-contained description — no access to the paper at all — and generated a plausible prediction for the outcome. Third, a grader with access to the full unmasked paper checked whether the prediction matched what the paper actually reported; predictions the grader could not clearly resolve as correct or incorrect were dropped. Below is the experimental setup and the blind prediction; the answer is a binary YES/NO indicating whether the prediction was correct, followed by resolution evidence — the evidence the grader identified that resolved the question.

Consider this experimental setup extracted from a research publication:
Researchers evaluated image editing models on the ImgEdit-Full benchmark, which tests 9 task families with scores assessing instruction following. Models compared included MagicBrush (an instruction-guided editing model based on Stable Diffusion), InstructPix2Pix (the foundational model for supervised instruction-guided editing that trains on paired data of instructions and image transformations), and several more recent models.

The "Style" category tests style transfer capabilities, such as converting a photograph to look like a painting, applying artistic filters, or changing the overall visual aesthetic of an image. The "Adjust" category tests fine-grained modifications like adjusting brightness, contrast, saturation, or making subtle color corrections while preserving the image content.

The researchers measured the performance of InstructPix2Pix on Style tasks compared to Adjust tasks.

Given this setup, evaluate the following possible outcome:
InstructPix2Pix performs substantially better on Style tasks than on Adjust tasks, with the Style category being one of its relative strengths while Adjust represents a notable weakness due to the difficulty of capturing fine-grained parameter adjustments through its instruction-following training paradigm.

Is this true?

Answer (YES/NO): NO